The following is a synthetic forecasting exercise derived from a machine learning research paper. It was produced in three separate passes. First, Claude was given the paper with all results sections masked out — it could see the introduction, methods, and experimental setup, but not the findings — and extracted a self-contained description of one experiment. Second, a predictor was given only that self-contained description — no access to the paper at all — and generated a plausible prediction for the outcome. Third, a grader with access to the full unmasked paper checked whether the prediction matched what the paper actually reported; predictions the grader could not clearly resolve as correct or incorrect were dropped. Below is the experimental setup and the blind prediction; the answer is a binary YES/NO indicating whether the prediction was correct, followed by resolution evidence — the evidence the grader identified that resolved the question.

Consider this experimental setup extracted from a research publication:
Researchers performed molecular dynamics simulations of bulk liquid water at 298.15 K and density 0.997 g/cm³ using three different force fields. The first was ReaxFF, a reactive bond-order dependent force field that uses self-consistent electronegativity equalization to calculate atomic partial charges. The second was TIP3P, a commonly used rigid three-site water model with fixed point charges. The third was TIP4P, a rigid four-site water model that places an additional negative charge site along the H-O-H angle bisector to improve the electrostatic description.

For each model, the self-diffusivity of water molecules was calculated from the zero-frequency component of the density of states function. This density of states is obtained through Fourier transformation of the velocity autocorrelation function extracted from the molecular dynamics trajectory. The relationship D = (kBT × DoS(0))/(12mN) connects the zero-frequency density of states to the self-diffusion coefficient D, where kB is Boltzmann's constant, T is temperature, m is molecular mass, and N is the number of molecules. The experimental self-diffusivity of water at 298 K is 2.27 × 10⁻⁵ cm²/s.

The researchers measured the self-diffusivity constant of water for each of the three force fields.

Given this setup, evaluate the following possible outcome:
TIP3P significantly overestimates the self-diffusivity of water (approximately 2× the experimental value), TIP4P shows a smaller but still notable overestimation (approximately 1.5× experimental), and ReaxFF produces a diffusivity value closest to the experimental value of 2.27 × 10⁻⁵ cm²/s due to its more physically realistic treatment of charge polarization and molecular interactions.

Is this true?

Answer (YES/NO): NO